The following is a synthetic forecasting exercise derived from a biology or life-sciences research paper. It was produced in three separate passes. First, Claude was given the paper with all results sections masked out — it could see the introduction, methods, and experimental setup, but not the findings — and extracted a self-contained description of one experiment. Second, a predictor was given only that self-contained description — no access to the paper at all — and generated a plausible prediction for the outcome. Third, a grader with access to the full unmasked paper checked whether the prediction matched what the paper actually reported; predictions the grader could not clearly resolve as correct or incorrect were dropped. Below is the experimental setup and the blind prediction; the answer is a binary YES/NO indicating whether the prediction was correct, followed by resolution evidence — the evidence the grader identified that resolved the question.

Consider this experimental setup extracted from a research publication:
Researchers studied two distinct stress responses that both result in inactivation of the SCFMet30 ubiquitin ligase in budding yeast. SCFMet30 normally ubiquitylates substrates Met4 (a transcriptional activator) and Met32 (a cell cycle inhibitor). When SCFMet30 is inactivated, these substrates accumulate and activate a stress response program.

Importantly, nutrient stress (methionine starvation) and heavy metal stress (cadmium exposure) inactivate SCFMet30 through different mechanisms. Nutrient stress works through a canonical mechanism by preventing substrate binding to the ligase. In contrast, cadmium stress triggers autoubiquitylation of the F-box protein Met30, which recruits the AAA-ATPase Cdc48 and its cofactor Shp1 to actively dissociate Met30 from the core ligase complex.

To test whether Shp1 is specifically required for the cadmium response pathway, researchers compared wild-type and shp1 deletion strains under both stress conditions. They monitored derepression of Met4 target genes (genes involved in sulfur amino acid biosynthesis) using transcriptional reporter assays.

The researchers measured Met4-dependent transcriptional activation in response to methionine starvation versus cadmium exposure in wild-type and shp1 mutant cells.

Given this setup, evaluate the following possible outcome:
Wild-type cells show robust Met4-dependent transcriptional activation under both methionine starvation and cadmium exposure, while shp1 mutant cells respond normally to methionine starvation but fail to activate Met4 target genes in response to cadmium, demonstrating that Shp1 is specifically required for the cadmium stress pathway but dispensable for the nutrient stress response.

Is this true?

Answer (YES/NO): YES